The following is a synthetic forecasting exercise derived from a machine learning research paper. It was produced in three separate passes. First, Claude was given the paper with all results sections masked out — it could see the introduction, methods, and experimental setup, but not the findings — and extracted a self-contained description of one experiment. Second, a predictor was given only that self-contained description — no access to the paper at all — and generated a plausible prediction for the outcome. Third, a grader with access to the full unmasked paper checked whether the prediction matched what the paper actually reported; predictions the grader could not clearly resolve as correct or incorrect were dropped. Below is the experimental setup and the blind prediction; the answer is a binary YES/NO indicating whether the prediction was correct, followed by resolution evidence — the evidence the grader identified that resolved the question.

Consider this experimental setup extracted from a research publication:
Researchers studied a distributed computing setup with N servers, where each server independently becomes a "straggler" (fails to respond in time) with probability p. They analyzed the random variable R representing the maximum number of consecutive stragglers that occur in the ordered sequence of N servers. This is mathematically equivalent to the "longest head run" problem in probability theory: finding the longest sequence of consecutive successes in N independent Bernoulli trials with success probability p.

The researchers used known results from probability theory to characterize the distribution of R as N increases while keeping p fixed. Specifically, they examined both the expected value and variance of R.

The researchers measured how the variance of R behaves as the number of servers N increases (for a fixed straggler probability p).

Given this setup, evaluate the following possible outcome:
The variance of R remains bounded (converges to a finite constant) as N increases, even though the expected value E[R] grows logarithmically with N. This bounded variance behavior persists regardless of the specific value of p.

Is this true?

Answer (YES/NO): YES